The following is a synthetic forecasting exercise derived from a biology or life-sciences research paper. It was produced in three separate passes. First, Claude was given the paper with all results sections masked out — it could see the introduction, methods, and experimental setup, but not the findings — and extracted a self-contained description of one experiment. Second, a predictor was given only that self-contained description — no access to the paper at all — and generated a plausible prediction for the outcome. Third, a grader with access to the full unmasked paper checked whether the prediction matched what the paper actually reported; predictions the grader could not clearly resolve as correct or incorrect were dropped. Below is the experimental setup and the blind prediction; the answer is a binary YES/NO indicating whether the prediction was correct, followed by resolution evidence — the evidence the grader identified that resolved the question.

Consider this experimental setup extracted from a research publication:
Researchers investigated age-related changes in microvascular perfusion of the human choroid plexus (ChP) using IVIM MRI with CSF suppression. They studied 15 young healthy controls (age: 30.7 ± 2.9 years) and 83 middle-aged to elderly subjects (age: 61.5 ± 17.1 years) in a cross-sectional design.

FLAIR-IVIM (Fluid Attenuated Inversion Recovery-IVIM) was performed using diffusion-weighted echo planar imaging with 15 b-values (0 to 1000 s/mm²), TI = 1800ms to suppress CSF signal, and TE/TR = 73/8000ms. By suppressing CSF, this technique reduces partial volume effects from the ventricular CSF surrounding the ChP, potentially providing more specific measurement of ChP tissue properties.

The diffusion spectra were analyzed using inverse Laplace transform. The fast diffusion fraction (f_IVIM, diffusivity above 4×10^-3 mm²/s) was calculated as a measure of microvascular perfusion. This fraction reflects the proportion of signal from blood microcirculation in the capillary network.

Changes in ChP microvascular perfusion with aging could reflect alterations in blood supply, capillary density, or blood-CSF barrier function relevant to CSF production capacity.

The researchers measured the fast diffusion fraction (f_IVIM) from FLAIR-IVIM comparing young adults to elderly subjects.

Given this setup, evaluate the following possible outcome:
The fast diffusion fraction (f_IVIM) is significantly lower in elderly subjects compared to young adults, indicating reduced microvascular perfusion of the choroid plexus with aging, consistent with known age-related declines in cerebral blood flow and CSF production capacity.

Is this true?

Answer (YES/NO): YES